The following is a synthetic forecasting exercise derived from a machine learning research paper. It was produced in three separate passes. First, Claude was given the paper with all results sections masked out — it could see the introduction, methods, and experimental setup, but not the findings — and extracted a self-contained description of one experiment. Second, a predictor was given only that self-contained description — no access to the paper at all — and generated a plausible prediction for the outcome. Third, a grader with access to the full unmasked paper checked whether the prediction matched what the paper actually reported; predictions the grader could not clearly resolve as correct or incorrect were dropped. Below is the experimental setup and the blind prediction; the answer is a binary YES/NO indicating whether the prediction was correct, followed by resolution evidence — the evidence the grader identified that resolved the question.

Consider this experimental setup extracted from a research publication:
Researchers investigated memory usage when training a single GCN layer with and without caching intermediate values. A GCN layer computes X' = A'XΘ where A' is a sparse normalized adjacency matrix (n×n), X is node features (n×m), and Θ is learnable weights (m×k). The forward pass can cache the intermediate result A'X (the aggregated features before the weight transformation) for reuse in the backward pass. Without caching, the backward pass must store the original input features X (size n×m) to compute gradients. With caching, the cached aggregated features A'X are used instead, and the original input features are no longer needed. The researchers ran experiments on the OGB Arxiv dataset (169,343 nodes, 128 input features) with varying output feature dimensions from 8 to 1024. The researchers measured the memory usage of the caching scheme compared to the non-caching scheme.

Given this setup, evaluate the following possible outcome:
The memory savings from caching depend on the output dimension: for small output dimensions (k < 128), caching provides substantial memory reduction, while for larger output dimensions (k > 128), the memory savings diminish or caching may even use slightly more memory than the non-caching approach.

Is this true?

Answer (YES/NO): NO